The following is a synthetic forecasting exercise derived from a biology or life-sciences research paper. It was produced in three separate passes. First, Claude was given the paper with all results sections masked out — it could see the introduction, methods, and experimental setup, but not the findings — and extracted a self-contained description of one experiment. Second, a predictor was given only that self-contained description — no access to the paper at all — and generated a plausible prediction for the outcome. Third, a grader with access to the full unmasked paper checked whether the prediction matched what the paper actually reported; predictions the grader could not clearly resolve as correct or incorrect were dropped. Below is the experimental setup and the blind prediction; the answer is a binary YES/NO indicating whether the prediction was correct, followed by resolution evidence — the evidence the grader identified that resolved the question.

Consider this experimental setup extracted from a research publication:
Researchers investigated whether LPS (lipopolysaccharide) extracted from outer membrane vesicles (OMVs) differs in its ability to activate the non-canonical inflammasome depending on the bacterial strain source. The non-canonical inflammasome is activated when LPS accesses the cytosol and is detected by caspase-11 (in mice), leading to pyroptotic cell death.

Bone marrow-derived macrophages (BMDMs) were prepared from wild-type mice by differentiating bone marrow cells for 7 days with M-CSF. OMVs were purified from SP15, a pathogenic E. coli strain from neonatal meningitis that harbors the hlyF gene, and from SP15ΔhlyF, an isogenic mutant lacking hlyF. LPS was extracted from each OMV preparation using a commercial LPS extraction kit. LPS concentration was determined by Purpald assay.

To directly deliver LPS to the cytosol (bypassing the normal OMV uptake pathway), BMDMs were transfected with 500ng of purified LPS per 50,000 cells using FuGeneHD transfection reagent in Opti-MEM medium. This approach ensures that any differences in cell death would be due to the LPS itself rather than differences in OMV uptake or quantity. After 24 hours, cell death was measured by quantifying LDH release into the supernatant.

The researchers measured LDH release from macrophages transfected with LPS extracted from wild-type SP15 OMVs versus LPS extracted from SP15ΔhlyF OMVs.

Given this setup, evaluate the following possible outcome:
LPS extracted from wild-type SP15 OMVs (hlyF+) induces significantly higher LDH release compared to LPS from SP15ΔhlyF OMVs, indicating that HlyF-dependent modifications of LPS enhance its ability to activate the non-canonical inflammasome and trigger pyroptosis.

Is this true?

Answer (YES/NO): NO